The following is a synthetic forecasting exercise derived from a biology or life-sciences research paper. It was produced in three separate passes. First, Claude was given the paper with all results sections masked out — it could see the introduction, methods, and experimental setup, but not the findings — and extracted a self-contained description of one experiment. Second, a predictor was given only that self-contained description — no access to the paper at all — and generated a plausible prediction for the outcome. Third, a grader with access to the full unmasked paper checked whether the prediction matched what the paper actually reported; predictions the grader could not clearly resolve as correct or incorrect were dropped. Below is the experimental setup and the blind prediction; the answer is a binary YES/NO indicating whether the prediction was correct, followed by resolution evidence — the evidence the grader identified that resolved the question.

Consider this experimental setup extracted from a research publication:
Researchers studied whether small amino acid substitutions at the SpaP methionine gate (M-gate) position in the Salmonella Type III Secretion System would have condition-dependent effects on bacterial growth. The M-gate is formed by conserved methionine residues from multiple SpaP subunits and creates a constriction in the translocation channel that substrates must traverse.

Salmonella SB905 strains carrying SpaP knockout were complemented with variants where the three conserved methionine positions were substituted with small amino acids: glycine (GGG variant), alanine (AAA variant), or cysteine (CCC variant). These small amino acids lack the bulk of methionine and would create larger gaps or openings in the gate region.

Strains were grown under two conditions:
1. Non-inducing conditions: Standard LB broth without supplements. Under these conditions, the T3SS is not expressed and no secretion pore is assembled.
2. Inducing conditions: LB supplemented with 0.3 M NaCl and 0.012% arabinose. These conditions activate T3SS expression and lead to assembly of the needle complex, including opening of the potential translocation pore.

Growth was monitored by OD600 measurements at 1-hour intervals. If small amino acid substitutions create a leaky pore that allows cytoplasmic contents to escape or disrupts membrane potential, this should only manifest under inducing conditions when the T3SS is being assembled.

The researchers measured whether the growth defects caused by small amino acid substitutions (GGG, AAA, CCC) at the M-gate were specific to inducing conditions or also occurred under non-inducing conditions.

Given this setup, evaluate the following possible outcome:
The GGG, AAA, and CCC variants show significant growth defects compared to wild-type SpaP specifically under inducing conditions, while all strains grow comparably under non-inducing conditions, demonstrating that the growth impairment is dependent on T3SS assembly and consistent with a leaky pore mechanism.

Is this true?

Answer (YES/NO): YES